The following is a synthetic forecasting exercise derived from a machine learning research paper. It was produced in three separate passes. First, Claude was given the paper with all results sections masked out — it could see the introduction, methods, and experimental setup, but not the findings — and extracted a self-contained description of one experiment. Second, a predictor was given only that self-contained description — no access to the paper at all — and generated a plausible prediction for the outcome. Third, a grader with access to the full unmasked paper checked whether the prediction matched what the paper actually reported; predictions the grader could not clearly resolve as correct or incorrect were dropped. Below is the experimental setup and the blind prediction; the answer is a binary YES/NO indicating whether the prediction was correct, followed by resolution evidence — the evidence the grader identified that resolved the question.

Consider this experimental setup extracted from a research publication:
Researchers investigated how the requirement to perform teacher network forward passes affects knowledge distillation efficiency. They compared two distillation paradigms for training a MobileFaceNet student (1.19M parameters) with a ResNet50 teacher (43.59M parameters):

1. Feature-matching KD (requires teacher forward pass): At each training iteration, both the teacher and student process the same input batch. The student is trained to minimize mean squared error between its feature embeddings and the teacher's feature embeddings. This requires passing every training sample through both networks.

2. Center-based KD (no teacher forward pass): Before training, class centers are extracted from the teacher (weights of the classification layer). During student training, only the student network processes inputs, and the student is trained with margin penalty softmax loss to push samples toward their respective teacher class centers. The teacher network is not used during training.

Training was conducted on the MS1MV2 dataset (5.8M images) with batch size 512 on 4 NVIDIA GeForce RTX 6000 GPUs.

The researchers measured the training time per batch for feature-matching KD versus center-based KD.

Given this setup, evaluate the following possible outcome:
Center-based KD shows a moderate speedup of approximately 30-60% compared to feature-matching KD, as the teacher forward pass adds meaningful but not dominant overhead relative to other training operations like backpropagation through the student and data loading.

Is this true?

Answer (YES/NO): YES